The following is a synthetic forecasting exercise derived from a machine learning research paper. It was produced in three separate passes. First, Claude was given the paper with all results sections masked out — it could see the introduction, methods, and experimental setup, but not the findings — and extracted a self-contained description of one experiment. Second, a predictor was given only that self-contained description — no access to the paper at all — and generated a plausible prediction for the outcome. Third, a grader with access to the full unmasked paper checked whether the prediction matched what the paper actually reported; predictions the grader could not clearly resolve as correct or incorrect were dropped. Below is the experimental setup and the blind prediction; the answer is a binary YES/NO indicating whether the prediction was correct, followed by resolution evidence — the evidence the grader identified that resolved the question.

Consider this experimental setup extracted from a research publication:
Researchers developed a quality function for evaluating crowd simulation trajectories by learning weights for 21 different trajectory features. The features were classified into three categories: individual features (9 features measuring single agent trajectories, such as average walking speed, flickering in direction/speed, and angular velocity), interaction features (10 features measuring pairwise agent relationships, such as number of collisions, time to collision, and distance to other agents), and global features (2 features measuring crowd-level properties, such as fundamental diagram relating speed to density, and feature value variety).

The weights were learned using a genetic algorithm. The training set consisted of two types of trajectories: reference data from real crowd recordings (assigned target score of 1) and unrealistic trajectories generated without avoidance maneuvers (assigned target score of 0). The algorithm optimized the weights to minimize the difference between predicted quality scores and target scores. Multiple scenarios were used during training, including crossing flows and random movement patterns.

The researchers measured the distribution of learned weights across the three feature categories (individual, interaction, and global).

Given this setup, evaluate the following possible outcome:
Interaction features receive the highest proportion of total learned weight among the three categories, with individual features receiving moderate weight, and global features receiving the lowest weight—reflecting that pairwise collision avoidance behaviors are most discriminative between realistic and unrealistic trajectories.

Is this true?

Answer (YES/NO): NO